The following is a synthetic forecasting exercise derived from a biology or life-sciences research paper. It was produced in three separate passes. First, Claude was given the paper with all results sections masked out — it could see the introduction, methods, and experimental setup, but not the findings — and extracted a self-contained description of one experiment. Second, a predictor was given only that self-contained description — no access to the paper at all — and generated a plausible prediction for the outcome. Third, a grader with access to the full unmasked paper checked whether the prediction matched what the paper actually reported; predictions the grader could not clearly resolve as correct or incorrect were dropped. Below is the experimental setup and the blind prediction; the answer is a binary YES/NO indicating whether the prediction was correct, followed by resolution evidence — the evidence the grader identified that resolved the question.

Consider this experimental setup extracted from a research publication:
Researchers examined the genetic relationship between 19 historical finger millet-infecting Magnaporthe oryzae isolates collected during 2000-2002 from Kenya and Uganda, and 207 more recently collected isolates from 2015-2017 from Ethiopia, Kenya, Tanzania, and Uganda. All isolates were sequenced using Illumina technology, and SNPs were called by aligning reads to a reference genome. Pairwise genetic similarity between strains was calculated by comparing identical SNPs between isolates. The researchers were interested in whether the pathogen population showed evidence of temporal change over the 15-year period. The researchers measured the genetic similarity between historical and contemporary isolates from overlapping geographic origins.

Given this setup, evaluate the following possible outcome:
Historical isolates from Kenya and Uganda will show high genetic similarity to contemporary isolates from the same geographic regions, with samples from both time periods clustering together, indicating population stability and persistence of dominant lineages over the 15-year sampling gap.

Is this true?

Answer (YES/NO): YES